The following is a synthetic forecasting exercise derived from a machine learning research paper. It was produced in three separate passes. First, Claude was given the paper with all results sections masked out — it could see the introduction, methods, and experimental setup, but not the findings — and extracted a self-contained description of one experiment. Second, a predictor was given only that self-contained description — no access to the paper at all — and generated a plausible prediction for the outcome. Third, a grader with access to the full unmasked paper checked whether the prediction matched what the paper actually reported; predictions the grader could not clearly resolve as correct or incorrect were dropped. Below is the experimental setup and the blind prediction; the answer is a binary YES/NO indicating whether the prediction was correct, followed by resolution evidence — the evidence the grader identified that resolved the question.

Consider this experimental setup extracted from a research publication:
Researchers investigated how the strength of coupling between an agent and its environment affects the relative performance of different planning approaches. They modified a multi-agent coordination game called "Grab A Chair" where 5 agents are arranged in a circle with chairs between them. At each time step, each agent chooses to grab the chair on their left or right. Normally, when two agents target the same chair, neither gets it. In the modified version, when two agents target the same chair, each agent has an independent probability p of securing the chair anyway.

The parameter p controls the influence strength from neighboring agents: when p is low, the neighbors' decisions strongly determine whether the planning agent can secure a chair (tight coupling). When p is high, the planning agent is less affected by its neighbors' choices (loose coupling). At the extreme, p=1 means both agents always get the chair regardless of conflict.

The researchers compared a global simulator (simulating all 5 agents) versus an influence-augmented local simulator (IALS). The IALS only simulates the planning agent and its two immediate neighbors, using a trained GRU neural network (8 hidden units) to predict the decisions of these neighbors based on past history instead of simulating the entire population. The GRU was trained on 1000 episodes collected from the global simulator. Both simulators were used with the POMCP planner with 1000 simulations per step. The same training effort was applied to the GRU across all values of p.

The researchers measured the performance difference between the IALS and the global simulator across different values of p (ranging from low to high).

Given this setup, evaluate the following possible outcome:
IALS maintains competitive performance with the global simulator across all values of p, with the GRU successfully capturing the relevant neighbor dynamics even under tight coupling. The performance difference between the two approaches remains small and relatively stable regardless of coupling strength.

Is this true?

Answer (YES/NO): NO